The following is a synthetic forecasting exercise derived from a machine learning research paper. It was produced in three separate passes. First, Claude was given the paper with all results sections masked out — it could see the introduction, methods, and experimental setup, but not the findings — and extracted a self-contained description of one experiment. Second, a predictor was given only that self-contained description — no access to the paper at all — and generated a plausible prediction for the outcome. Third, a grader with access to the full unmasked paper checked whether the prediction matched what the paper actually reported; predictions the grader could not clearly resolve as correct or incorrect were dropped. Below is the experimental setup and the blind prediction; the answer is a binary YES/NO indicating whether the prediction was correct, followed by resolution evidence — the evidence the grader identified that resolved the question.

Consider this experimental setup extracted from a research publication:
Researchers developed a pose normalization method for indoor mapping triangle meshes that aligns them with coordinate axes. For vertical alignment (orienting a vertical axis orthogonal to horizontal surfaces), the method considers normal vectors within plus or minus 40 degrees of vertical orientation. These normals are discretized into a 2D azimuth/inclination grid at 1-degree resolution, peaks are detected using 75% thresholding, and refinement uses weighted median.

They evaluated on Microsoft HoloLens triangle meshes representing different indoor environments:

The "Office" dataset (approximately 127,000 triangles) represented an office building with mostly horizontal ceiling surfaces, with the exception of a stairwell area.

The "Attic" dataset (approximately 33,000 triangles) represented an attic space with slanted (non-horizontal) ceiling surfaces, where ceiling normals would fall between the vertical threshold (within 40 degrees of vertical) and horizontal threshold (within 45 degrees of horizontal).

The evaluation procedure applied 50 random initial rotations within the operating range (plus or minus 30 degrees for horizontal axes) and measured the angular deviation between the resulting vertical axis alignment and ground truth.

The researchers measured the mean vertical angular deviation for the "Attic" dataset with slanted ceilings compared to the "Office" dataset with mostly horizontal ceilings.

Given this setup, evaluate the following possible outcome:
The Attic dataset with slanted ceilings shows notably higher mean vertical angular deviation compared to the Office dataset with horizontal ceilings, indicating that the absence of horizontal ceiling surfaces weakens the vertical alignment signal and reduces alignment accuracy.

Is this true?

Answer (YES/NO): YES